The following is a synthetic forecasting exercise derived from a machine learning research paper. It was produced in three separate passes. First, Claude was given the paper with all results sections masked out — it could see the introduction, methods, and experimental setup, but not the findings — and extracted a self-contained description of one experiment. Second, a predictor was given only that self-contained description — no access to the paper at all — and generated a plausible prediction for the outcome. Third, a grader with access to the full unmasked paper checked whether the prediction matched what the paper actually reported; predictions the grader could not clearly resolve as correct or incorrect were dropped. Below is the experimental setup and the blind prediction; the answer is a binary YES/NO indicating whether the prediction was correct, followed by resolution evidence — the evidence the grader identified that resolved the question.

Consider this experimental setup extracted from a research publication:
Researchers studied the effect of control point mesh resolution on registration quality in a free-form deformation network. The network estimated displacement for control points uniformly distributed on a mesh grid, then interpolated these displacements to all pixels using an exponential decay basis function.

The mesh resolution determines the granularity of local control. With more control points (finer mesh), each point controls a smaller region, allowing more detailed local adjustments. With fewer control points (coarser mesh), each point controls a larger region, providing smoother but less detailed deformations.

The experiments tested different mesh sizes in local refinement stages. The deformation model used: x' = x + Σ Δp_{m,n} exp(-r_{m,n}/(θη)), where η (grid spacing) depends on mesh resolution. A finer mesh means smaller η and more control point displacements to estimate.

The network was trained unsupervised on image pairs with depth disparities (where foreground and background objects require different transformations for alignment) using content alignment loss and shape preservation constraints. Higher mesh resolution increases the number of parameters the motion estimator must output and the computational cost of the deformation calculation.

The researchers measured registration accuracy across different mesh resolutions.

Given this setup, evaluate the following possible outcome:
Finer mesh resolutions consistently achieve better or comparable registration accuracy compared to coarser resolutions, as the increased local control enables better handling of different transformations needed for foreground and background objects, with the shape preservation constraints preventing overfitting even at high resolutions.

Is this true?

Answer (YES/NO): YES